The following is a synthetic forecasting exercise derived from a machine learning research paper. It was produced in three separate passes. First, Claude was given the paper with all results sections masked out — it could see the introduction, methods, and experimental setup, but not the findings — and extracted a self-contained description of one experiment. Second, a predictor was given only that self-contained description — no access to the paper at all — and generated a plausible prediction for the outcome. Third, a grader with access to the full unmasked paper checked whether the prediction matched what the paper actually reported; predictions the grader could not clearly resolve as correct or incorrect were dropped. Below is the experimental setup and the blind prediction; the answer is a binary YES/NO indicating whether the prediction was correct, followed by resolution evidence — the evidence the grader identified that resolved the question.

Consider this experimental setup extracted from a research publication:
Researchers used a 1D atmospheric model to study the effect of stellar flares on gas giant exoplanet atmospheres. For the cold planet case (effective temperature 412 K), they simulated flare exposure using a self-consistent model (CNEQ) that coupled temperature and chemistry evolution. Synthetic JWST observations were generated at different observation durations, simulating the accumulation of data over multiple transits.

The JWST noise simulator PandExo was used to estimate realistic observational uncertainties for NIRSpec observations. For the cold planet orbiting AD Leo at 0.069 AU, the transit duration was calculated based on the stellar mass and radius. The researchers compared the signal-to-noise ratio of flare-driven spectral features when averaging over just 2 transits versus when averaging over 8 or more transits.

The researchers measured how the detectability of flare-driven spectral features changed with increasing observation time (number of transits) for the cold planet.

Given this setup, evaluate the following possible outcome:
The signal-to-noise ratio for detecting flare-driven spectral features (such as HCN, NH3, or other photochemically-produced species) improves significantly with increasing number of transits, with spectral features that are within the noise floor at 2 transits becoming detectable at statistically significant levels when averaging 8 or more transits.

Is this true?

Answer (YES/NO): NO